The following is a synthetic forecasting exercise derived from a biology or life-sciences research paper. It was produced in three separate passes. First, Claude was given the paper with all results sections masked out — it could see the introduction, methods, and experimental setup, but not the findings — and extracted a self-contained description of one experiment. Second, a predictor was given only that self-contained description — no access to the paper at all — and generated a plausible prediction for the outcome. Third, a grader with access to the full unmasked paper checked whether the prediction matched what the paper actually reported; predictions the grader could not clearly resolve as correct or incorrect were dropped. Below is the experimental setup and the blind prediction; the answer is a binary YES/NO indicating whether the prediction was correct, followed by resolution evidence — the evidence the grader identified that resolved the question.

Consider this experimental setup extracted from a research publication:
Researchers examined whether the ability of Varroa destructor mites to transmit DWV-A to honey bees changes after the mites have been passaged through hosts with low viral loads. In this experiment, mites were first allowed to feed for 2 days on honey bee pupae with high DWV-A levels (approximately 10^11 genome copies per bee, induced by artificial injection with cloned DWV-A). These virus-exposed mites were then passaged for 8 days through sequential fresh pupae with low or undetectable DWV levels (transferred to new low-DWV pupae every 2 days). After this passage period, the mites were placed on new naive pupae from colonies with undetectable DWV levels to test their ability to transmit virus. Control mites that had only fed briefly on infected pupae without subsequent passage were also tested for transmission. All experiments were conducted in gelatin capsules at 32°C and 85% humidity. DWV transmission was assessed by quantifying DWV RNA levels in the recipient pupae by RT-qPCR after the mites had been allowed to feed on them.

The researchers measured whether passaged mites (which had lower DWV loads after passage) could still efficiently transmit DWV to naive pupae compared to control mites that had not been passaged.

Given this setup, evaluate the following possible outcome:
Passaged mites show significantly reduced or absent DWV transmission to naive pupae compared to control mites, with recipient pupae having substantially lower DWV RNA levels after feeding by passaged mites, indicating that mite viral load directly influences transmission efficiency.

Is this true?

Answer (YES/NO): YES